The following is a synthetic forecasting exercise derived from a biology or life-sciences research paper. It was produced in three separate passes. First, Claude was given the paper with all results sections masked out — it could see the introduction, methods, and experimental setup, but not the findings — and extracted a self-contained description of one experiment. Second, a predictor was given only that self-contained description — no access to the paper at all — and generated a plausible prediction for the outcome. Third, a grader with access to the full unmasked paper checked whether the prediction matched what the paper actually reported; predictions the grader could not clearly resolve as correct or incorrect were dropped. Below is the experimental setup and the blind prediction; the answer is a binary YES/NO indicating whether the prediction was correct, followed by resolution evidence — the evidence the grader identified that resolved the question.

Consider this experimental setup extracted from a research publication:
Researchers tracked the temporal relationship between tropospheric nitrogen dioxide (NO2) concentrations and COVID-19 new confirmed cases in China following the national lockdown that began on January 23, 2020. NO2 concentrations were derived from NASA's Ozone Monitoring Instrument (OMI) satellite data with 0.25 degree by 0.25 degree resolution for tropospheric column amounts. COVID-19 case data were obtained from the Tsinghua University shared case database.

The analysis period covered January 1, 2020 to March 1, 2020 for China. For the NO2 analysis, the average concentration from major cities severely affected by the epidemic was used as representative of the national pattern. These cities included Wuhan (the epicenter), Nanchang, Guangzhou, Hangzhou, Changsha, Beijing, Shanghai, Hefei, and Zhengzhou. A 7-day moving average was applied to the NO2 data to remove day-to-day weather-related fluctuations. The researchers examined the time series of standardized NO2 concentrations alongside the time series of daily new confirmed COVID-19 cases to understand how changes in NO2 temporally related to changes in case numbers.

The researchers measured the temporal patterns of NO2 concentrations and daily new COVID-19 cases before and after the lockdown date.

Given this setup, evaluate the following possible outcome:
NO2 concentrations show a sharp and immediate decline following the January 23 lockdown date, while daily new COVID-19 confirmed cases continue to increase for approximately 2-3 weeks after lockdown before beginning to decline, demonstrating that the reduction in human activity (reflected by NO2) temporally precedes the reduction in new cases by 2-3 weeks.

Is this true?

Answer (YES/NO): YES